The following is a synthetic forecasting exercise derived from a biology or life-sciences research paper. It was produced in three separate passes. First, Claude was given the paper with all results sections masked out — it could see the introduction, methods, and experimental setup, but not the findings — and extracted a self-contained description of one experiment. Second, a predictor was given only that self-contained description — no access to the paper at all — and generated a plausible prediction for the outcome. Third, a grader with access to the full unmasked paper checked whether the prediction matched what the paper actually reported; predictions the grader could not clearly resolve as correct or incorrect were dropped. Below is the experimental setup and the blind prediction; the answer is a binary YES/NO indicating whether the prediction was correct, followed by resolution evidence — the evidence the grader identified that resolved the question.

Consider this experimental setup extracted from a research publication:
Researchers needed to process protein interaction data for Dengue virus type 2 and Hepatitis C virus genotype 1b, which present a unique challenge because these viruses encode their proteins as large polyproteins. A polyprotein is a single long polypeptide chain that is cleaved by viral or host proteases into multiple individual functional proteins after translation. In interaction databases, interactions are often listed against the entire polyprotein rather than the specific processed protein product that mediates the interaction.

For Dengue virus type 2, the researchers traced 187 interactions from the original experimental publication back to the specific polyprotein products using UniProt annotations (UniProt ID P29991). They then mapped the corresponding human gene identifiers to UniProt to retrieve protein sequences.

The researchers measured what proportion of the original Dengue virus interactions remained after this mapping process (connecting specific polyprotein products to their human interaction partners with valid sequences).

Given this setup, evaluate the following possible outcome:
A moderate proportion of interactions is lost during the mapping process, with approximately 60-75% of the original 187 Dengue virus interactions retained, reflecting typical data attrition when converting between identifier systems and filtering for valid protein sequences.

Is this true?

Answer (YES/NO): YES